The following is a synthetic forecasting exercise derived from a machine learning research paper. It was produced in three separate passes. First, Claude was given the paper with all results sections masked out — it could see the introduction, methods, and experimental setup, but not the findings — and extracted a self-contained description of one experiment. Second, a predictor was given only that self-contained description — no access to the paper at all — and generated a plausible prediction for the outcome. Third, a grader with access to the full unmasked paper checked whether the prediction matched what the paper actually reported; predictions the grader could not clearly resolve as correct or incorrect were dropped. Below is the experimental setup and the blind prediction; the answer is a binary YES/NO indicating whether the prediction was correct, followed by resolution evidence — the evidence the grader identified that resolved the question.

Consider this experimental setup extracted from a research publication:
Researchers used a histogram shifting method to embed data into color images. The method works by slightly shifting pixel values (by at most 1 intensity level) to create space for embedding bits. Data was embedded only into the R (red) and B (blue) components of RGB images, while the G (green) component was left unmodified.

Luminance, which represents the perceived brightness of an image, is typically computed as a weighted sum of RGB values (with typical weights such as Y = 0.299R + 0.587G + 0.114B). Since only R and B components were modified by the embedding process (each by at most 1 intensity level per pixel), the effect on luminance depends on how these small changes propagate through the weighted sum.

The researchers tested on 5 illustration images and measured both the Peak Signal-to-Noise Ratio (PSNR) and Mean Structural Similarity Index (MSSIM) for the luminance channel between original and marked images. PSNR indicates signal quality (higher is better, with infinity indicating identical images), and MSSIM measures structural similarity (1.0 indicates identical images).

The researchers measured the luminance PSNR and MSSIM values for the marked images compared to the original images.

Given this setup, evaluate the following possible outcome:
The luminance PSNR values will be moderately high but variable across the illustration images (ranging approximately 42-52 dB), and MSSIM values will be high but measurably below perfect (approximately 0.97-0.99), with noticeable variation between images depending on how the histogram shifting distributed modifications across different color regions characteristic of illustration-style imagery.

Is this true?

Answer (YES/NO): NO